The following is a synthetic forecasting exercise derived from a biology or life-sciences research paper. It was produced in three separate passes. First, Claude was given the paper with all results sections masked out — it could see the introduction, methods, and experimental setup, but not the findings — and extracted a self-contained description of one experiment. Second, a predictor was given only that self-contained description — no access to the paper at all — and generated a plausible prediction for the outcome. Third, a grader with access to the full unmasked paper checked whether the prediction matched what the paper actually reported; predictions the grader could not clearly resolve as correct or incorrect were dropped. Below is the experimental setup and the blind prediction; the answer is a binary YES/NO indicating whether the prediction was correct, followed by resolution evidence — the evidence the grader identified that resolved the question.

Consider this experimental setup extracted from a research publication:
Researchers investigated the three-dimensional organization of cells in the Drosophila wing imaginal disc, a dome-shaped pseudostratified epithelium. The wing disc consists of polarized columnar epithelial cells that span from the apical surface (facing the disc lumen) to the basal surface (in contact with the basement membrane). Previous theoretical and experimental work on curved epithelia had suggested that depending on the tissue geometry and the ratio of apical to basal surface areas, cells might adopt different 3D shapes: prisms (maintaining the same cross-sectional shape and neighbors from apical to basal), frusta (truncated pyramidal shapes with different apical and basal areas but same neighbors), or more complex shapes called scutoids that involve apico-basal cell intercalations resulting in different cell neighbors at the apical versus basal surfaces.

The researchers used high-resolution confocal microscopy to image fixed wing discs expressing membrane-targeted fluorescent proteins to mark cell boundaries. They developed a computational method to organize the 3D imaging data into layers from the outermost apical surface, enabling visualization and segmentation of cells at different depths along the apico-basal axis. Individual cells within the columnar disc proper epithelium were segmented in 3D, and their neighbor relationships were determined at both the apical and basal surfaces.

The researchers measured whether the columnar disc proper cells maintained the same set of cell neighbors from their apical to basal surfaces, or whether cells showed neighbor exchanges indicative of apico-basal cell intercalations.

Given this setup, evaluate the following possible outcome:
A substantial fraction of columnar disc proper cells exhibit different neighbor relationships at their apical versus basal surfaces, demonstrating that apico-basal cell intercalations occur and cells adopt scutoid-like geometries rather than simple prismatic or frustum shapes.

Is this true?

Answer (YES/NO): YES